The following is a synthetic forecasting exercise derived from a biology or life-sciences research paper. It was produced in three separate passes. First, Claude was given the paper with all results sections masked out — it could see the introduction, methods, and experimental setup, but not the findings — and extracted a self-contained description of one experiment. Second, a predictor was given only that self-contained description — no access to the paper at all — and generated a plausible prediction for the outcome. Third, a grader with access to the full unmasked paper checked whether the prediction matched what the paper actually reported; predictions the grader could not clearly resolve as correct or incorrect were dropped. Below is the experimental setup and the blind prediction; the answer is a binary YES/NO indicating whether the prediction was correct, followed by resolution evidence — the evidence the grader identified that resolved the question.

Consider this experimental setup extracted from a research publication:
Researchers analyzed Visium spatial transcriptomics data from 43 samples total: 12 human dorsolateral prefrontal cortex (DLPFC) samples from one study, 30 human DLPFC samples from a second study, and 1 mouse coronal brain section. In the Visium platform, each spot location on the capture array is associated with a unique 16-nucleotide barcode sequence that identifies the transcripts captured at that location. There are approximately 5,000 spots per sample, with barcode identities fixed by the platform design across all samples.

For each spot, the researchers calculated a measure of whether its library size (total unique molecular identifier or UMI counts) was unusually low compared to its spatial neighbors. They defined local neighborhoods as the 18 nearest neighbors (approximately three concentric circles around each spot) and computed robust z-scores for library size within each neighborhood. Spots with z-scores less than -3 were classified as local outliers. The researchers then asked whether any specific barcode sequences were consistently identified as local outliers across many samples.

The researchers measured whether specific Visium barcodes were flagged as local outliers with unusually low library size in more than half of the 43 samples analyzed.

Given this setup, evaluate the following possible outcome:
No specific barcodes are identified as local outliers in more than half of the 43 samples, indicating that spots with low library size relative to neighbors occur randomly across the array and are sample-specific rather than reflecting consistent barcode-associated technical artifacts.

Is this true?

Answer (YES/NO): NO